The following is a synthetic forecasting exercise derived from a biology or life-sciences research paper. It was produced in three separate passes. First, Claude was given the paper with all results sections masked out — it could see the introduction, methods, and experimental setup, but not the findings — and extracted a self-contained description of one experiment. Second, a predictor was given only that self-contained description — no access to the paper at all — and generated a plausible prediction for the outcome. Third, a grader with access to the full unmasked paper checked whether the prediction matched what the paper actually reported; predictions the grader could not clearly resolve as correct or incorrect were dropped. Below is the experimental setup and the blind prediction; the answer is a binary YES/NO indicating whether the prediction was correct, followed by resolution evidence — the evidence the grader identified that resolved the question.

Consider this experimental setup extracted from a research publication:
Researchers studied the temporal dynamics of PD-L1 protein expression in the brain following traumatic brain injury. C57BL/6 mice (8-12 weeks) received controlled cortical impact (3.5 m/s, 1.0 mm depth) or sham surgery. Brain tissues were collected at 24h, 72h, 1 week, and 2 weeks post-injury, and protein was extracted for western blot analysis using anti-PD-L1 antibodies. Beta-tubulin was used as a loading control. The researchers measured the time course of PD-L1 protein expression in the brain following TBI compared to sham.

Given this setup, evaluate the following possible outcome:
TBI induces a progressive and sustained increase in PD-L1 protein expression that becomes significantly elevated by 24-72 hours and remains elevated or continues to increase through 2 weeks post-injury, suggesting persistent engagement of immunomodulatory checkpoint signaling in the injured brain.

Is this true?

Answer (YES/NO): NO